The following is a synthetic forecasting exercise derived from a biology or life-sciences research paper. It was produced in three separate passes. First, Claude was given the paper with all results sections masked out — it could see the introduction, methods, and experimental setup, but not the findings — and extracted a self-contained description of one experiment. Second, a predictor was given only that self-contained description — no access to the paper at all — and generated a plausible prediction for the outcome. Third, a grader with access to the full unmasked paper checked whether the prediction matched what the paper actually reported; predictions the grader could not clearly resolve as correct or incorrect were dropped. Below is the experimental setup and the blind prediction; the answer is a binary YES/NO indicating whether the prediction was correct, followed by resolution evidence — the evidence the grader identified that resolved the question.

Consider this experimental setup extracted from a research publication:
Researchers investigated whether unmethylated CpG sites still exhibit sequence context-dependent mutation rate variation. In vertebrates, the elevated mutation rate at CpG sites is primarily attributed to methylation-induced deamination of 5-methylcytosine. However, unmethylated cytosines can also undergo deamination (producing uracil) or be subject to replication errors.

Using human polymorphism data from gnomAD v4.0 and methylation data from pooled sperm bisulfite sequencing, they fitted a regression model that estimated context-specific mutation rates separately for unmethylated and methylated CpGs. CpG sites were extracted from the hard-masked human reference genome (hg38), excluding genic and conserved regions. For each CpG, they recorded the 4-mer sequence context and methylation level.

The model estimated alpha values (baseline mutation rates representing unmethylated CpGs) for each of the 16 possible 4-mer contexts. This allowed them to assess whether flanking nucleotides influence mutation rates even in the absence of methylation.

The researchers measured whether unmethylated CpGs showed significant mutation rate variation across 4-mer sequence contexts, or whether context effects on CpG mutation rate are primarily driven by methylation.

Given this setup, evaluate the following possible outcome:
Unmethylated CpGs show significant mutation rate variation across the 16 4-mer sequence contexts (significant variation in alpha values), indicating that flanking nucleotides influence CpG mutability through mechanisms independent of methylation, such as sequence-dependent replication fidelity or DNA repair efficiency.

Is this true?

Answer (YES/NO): YES